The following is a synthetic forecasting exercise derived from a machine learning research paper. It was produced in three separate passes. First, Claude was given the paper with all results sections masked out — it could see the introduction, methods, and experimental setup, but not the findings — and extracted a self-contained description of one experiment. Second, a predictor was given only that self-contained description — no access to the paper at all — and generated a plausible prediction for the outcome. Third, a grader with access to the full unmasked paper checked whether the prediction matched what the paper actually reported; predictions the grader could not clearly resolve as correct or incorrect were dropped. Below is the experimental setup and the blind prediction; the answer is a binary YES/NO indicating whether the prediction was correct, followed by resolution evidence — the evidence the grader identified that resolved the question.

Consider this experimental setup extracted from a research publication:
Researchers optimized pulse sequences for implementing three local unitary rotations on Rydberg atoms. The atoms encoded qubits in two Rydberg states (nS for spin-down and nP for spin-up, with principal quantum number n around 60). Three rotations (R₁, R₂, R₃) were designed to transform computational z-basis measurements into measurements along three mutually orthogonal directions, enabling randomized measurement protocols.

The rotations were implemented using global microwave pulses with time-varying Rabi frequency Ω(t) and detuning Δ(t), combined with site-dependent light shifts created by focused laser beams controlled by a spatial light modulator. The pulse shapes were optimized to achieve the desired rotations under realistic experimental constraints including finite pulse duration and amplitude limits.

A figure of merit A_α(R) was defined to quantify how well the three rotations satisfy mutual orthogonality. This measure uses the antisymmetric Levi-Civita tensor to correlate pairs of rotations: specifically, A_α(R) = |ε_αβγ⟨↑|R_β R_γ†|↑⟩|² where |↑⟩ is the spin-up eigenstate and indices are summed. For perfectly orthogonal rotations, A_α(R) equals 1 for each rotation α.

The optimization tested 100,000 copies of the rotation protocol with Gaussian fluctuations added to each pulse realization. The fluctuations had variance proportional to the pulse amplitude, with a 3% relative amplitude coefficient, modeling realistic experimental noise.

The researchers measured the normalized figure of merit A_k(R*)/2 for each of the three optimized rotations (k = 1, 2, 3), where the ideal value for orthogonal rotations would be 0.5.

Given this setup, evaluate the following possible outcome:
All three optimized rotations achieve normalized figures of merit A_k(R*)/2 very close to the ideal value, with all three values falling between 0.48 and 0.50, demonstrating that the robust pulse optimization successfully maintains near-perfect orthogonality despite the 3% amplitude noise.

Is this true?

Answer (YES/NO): NO